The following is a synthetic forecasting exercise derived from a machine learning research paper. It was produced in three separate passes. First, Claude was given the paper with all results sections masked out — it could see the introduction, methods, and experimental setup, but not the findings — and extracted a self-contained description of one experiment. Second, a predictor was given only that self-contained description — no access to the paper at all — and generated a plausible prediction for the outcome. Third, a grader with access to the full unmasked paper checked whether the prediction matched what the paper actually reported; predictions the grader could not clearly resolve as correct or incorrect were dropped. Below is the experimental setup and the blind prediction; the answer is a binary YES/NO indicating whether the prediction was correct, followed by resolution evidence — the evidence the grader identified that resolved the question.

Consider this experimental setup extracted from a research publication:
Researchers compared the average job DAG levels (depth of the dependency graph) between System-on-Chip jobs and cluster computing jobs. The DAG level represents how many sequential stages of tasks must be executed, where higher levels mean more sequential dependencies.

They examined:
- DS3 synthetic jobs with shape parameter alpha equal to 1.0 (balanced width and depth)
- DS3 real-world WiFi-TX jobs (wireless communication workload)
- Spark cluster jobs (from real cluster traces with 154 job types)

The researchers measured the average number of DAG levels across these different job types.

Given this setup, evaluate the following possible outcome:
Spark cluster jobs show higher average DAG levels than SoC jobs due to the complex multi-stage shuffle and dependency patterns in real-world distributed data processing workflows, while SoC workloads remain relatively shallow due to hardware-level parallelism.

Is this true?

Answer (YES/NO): NO